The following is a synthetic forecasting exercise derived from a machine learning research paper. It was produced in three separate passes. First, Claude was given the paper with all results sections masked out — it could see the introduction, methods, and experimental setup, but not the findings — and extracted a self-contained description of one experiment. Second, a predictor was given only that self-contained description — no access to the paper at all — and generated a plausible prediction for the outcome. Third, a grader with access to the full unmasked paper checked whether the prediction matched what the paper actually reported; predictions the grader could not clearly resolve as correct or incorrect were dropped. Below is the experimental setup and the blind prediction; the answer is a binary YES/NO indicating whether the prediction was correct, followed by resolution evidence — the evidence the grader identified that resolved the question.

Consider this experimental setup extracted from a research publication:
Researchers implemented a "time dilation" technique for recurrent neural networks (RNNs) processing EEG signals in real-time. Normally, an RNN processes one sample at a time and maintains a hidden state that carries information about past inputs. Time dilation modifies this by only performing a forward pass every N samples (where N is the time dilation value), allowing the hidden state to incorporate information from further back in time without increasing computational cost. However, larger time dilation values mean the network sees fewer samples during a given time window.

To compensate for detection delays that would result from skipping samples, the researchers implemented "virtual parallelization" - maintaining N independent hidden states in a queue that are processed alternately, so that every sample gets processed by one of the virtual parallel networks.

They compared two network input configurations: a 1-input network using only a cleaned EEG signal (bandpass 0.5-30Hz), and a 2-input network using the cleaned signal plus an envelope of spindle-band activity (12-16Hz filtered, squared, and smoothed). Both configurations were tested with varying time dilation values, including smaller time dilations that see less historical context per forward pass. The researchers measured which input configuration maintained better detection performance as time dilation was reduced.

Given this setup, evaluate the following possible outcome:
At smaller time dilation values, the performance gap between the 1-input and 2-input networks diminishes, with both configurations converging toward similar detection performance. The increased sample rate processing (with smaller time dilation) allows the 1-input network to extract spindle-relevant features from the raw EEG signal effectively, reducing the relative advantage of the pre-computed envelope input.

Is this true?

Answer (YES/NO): NO